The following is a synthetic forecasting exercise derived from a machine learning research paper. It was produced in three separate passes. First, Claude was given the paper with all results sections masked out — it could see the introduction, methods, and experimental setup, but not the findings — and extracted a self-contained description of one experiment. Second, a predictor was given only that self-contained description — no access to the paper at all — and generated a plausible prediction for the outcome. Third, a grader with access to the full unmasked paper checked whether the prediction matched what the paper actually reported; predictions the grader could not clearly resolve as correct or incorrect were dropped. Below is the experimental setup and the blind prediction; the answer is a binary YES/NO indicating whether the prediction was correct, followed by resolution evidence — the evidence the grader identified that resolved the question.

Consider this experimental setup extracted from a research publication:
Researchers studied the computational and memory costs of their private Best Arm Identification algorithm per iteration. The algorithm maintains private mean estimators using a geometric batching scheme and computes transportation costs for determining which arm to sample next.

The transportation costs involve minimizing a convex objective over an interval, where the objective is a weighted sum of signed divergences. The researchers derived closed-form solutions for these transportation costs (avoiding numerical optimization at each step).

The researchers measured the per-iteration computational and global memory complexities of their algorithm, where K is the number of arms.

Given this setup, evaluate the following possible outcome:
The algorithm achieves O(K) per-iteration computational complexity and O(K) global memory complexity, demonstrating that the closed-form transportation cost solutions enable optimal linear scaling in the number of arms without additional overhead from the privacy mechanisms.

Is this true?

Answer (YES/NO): YES